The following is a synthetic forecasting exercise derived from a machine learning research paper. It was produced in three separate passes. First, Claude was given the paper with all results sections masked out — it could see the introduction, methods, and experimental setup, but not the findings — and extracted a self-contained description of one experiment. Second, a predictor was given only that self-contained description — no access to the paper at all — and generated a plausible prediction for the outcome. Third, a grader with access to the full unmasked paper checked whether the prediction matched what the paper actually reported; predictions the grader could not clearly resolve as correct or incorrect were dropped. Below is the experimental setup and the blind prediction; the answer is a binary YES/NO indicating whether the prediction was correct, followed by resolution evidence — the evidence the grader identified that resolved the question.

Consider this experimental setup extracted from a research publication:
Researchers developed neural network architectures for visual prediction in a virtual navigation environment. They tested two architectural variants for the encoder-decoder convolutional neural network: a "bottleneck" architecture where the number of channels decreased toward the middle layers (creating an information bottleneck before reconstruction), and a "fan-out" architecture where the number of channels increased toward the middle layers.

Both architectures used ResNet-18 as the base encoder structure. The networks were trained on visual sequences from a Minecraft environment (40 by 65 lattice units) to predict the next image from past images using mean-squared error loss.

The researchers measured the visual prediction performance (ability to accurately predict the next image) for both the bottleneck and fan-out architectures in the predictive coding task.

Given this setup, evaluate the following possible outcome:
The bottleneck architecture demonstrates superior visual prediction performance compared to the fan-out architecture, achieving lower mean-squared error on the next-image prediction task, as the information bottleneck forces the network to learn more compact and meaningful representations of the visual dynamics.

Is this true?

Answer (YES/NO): NO